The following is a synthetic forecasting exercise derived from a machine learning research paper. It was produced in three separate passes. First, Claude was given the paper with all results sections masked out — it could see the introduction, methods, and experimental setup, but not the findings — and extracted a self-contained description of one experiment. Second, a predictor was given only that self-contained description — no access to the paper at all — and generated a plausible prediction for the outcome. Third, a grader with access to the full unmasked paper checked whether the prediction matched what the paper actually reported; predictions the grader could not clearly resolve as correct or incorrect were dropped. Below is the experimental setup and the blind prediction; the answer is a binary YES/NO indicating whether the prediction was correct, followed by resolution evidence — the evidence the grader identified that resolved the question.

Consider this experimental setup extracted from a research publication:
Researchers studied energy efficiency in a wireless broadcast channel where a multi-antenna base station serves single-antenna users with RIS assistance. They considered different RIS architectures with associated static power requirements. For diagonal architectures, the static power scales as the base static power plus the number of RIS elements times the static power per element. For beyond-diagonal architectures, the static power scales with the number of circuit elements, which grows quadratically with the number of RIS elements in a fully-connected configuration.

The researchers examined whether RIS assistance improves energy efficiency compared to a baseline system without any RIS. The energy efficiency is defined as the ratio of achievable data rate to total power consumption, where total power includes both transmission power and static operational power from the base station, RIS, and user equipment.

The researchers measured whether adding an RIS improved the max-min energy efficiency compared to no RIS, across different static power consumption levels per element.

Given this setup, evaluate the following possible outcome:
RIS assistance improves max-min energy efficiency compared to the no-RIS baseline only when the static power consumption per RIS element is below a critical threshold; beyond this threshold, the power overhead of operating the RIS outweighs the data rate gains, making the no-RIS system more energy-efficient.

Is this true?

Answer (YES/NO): YES